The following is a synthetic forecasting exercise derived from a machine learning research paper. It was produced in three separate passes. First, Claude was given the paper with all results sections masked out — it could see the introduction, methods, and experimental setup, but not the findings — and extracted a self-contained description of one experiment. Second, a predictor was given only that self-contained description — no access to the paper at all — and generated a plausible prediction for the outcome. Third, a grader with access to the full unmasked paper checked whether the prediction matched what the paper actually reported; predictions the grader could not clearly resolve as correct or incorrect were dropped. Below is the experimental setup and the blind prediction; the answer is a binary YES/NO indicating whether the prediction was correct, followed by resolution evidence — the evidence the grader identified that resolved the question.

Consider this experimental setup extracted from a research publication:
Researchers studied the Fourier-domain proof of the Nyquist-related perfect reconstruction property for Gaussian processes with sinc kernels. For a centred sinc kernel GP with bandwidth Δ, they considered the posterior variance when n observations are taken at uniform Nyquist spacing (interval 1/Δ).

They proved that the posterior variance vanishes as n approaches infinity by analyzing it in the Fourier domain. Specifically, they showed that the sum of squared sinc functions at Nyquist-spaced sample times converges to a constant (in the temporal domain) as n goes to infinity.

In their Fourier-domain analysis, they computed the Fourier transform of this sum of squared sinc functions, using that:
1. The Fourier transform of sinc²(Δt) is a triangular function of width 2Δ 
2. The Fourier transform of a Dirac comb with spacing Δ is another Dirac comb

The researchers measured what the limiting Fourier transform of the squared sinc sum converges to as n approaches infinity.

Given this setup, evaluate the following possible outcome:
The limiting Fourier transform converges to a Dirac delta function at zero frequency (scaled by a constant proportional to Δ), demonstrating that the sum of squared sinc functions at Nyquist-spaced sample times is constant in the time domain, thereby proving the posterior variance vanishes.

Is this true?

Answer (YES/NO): NO